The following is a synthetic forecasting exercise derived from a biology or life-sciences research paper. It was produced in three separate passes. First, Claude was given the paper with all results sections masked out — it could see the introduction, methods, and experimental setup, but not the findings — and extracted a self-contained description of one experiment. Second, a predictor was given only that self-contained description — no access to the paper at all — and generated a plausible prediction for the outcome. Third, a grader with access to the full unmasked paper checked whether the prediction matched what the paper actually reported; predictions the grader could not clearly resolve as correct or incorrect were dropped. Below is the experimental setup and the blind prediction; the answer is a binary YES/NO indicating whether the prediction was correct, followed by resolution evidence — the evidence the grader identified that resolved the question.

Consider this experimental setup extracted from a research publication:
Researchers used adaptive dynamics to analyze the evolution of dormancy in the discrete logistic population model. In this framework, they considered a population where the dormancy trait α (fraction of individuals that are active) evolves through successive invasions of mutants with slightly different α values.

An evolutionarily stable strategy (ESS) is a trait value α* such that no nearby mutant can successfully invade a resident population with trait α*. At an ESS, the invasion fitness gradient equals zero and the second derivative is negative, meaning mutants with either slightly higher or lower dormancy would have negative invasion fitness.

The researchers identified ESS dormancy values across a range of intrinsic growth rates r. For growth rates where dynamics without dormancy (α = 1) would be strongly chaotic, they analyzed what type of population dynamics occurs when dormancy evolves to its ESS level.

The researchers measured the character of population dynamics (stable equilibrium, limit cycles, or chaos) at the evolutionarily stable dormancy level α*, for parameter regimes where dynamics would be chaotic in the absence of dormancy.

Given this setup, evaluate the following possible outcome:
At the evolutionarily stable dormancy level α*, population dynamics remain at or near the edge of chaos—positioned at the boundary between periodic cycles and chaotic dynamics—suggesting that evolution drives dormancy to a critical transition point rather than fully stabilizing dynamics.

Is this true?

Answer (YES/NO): YES